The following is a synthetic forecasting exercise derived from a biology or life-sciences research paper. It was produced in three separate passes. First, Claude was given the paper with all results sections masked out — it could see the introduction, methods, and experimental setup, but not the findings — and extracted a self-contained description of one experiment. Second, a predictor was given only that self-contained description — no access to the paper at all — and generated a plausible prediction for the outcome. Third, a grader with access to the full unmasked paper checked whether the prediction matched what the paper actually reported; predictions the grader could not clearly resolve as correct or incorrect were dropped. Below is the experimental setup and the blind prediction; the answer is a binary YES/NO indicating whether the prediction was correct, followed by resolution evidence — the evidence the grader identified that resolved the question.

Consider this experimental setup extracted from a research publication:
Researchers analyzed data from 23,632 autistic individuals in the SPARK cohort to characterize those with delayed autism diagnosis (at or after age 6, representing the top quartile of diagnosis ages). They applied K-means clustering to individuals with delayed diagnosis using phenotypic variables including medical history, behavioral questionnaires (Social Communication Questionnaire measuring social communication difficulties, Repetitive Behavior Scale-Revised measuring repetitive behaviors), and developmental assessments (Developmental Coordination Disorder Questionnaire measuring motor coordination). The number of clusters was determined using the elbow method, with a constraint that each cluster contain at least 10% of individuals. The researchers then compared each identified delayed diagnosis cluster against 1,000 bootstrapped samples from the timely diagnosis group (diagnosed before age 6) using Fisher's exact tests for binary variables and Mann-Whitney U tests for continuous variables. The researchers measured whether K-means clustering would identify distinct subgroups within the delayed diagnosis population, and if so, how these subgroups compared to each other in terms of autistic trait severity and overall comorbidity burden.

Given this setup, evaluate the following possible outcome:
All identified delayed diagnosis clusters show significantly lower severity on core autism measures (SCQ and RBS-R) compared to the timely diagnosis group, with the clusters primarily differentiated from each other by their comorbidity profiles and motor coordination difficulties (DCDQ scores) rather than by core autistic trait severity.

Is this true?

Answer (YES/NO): NO